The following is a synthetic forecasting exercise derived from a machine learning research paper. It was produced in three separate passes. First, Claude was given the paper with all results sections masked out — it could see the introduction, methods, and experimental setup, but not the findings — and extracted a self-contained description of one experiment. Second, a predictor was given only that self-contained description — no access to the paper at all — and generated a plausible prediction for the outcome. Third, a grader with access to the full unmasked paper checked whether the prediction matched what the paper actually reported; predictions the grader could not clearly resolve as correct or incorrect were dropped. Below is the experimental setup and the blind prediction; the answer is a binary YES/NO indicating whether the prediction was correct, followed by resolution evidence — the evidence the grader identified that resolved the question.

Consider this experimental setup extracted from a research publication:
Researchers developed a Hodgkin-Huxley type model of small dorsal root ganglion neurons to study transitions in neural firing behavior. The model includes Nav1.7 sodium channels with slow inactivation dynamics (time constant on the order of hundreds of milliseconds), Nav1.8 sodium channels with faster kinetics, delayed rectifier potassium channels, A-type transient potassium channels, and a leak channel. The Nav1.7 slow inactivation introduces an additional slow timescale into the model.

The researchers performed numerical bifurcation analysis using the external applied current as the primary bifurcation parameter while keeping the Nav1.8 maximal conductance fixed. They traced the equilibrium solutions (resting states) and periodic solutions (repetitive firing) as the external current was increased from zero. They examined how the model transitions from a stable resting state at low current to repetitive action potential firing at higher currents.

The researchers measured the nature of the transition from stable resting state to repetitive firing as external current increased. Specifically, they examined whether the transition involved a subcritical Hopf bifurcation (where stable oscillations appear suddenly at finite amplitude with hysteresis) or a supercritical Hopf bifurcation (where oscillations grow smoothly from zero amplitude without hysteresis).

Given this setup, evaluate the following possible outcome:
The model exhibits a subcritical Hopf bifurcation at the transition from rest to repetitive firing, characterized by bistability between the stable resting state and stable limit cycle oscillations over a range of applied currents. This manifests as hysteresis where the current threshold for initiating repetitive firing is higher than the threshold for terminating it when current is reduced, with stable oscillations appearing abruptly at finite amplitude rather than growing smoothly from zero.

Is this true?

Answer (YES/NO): YES